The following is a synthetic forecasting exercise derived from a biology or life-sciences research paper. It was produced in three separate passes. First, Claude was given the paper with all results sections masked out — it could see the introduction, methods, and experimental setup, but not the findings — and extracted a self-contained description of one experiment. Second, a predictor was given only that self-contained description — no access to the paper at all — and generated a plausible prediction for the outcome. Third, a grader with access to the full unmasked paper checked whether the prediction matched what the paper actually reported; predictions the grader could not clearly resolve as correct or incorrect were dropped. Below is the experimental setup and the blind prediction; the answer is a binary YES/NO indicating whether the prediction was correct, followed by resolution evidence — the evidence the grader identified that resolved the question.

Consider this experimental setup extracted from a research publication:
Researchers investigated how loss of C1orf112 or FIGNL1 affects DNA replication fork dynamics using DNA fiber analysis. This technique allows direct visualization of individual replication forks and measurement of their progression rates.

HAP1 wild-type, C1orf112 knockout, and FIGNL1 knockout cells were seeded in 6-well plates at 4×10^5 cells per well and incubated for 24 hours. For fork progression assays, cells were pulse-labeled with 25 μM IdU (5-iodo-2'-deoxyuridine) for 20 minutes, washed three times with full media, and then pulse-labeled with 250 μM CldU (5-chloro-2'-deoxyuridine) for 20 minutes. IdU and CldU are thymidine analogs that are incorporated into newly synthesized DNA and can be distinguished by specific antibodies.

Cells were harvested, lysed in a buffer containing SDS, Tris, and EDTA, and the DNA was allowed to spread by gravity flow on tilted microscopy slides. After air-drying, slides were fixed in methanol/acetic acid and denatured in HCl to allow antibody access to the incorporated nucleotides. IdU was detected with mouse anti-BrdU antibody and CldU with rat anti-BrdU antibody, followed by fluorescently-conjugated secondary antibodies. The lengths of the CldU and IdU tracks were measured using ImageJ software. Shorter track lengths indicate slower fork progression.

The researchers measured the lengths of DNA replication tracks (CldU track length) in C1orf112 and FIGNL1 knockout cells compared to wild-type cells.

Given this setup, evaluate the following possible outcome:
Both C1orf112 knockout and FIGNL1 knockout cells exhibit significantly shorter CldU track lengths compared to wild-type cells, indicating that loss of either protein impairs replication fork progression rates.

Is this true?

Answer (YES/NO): NO